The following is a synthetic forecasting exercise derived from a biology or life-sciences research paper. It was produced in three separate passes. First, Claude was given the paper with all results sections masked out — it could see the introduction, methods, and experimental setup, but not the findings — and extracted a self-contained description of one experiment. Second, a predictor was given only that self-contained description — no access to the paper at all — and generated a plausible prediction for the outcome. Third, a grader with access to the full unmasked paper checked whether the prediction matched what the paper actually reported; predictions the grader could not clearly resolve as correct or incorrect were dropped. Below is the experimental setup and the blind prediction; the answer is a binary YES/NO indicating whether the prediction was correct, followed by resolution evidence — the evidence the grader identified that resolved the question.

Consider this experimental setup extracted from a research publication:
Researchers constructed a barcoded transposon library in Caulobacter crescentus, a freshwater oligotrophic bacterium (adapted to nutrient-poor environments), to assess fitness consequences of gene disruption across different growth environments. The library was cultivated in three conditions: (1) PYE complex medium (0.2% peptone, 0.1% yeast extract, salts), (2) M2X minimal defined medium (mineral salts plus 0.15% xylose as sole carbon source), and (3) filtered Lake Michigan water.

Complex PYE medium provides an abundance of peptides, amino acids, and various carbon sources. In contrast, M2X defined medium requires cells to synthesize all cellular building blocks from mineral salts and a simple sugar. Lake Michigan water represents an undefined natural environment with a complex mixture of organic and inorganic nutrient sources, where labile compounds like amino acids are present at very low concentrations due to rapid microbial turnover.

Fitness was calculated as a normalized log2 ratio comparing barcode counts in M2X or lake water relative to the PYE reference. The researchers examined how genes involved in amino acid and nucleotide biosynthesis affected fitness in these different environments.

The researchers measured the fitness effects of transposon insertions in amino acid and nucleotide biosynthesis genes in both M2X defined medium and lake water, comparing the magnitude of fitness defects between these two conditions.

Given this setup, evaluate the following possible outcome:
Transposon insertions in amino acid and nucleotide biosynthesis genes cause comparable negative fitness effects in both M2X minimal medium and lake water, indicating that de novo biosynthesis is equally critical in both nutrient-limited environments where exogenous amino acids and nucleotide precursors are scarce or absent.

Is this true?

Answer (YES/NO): NO